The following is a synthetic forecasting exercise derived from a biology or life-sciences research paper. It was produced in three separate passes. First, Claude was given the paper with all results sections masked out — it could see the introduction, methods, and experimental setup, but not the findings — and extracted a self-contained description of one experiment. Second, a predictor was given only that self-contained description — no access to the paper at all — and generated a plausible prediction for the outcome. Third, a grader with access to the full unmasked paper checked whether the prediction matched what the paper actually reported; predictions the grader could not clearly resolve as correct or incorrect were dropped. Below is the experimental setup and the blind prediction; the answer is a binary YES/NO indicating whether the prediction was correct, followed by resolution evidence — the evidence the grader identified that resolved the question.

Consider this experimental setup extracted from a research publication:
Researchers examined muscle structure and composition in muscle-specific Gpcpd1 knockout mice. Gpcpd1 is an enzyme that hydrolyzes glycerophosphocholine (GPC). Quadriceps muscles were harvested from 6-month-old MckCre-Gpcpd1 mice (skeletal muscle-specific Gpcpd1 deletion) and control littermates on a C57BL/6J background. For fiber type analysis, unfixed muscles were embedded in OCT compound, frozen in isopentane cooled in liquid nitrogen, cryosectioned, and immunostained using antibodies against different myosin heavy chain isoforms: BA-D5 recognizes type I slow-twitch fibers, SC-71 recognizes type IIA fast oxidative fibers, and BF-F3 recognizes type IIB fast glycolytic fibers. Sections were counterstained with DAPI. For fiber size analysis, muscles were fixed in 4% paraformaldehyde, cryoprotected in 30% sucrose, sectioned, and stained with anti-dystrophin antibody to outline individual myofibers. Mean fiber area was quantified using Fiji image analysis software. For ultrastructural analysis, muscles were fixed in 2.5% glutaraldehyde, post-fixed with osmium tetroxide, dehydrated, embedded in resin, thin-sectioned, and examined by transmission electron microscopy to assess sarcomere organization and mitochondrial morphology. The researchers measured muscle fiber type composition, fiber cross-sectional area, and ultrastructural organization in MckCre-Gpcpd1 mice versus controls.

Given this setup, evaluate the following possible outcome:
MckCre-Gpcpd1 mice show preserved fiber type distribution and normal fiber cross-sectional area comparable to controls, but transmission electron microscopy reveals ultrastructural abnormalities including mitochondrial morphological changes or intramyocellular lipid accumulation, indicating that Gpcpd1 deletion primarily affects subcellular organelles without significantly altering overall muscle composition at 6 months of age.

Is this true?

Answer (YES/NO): NO